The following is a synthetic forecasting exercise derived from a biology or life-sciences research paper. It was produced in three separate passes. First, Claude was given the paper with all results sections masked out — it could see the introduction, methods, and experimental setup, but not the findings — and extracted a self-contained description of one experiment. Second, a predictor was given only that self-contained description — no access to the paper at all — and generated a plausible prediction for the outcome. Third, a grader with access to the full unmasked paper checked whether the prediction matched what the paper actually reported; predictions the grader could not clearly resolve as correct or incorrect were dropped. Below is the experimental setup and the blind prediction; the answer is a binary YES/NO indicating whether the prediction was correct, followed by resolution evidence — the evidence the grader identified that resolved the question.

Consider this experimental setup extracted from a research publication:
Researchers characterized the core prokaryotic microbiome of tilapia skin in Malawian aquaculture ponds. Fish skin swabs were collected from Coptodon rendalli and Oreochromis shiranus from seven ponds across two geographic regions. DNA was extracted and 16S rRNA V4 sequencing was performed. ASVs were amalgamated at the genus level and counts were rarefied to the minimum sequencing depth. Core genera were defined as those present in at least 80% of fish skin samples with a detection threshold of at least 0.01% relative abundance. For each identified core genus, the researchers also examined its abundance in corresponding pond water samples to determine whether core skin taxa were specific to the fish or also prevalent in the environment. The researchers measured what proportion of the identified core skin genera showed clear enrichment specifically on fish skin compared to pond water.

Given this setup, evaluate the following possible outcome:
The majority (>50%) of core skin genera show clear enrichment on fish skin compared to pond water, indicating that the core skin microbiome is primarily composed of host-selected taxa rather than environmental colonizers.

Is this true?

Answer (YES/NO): NO